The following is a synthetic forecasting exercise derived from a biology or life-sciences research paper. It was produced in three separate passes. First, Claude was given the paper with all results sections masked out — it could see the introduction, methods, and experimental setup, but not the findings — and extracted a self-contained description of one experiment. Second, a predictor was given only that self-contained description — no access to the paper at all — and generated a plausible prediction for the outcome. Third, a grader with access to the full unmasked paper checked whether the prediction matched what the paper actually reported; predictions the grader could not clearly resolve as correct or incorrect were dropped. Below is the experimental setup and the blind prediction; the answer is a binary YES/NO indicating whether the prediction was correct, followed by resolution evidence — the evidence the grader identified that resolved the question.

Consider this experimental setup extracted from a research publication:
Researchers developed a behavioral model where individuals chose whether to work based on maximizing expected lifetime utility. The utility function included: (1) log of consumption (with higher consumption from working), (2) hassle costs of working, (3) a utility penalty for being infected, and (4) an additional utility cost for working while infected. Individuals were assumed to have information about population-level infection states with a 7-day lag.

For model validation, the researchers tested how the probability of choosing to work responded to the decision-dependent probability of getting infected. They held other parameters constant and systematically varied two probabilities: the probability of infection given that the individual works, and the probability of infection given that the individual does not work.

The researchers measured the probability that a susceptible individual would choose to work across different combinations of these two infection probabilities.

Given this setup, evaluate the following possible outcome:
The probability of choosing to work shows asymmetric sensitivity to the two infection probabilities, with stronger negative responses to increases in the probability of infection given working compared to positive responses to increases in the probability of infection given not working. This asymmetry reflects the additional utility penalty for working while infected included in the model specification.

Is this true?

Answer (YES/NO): NO